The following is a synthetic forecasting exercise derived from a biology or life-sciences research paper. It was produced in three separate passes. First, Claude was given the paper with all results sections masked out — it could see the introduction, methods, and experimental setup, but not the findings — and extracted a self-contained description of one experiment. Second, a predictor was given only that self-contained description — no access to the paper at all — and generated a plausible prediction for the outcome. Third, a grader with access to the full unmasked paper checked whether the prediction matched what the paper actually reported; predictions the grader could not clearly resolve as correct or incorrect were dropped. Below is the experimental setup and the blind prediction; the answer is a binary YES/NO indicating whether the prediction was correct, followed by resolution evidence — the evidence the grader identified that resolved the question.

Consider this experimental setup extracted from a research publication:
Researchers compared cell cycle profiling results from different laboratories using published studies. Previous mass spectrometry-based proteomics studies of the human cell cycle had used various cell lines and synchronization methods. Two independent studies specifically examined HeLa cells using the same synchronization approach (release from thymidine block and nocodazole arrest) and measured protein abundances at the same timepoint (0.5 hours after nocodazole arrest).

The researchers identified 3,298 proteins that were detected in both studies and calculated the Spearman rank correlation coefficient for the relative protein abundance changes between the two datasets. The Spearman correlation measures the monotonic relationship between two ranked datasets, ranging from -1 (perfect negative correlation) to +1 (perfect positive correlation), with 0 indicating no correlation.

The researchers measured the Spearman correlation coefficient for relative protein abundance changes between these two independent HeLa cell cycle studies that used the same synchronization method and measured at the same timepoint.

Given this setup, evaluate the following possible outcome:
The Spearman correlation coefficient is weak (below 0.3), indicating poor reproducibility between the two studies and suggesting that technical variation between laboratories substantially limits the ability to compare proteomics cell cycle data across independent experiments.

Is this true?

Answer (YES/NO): YES